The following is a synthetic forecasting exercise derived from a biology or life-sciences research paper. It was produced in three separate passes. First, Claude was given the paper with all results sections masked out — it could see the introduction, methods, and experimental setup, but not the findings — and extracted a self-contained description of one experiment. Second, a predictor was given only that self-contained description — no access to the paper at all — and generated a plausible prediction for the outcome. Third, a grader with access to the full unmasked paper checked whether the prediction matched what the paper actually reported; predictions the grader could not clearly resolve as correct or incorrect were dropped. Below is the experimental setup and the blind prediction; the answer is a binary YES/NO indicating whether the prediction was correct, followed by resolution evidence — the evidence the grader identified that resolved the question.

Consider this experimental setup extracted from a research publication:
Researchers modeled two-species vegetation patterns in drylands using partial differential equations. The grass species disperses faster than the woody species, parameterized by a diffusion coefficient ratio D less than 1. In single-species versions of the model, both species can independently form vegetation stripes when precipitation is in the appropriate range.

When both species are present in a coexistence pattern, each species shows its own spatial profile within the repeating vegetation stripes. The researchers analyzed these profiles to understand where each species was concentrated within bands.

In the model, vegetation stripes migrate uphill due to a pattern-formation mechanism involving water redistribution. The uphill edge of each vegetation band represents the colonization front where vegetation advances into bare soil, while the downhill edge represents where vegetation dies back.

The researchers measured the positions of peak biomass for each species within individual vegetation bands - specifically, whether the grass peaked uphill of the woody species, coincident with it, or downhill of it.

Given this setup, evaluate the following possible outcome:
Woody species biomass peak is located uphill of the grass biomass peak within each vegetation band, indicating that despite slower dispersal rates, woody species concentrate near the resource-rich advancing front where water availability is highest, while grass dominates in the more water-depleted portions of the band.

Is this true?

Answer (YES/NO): NO